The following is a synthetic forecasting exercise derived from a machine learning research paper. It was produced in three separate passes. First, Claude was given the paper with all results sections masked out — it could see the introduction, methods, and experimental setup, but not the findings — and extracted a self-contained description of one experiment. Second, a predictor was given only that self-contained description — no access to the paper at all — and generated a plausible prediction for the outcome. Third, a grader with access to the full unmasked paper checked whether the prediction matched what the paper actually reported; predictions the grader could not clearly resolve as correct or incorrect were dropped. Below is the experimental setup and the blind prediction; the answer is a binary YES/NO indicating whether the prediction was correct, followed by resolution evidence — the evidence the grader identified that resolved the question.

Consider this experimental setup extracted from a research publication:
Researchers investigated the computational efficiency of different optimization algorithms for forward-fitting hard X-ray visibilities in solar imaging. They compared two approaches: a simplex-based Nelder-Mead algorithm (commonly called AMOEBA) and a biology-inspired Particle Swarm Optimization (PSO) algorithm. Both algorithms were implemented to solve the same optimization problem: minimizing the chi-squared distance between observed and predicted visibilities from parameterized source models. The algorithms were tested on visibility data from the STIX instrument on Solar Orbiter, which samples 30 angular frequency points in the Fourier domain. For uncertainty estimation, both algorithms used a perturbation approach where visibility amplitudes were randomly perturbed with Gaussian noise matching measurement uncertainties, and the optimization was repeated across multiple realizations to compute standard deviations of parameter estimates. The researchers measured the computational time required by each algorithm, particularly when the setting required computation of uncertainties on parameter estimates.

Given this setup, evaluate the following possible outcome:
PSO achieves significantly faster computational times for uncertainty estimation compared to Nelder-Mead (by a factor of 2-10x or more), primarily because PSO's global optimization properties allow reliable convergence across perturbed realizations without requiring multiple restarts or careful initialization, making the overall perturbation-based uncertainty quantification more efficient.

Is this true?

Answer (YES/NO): NO